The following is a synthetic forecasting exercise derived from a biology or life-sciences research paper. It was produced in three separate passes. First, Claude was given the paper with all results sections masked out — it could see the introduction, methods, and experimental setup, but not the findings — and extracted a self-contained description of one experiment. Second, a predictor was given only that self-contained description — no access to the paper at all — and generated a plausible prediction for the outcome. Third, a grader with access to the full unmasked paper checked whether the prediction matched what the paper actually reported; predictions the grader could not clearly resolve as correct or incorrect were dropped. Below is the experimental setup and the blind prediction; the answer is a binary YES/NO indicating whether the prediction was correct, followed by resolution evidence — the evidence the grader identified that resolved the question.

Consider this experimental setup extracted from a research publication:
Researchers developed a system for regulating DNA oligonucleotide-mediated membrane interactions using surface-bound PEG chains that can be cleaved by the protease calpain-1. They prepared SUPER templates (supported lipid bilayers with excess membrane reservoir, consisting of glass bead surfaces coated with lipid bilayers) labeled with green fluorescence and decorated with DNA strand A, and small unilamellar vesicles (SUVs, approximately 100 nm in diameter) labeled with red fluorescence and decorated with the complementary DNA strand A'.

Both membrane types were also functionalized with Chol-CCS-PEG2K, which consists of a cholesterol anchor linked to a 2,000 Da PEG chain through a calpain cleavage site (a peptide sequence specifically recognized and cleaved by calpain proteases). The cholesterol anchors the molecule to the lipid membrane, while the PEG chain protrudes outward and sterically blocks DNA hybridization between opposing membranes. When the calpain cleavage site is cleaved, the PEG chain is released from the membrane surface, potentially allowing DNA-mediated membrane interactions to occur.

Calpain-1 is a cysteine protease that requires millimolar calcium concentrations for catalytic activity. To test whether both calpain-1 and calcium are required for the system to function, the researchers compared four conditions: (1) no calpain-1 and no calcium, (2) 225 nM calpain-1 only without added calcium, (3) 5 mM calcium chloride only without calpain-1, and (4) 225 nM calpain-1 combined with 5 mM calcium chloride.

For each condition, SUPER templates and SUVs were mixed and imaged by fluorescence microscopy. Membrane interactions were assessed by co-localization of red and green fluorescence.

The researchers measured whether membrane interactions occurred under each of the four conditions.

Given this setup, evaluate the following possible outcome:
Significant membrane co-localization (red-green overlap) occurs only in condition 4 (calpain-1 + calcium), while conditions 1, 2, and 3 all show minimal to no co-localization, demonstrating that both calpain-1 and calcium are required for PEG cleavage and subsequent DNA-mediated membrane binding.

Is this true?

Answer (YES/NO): YES